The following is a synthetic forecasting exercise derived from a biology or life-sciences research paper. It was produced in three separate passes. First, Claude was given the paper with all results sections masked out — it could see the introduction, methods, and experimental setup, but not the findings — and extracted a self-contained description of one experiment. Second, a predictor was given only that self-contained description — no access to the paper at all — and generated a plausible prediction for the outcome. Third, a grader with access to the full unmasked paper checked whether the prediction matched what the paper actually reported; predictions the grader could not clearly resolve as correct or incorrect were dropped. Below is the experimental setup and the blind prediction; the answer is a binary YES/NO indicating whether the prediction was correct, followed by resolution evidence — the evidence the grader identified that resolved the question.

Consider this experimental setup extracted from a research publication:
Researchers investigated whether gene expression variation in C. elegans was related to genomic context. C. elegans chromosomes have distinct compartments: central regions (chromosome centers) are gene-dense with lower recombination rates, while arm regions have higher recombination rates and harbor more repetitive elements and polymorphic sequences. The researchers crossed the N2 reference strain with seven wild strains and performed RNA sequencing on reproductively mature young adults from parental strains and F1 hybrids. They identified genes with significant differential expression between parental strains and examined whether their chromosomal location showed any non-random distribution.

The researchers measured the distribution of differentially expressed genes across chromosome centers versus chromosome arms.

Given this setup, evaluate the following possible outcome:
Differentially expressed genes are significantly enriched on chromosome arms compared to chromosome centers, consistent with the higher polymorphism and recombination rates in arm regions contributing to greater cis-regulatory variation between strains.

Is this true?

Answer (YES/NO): YES